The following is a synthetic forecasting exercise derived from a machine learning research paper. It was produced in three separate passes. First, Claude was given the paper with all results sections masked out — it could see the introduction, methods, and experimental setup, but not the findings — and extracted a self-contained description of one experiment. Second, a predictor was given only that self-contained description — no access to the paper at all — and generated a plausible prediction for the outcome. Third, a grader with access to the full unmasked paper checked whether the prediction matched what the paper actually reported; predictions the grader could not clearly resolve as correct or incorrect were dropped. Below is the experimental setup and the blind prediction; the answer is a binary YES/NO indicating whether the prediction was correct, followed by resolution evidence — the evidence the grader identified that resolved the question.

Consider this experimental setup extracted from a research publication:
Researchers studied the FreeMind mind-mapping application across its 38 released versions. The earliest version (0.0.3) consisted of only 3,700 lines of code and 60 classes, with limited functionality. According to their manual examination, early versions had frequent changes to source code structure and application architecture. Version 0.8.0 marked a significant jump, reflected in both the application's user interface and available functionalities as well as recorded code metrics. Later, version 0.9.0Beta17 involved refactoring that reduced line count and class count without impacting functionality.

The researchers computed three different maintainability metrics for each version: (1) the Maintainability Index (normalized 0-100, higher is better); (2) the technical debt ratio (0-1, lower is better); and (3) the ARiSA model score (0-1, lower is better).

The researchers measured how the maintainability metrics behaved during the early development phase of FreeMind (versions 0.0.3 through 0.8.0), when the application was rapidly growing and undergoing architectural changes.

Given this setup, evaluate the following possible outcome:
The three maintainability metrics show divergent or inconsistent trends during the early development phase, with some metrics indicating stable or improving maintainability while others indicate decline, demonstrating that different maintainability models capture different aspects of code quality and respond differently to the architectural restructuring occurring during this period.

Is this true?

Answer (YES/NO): NO